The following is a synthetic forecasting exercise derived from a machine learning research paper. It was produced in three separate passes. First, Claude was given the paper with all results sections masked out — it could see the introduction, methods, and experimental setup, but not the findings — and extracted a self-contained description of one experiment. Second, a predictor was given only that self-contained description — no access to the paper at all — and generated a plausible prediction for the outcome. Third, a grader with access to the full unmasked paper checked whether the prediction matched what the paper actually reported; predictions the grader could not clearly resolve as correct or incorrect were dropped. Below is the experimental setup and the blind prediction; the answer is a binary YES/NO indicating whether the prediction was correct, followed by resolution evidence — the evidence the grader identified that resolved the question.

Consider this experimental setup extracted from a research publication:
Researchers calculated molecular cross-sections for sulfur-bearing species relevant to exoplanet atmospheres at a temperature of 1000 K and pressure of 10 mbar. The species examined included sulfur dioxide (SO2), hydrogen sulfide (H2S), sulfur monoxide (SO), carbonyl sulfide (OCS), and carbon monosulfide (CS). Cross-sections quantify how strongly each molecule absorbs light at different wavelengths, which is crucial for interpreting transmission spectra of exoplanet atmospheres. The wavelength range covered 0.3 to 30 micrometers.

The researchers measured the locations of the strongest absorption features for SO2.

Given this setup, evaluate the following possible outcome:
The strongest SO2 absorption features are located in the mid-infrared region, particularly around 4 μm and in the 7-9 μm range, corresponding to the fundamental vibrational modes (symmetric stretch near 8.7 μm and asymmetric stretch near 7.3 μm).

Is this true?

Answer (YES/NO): NO